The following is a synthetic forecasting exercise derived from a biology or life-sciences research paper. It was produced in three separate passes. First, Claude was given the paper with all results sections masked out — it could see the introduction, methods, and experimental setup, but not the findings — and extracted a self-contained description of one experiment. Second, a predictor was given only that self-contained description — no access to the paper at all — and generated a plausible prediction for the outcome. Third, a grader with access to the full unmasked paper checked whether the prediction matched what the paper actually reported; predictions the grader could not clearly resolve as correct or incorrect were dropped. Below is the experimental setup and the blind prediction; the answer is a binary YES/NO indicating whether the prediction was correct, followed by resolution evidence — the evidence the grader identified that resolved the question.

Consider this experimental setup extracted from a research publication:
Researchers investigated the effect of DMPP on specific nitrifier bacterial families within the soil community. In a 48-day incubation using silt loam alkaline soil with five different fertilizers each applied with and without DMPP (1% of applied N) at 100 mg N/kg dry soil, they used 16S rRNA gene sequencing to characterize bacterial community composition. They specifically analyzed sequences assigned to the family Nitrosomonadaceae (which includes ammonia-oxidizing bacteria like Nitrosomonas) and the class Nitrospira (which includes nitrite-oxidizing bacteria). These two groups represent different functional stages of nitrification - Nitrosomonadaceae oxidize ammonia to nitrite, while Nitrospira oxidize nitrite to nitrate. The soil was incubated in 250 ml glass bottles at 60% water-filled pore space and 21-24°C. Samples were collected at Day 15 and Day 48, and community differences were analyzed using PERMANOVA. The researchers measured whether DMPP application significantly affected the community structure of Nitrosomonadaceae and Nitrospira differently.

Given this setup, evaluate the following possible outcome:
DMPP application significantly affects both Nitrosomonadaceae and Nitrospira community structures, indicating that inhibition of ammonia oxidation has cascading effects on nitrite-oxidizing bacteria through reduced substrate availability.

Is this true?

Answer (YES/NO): YES